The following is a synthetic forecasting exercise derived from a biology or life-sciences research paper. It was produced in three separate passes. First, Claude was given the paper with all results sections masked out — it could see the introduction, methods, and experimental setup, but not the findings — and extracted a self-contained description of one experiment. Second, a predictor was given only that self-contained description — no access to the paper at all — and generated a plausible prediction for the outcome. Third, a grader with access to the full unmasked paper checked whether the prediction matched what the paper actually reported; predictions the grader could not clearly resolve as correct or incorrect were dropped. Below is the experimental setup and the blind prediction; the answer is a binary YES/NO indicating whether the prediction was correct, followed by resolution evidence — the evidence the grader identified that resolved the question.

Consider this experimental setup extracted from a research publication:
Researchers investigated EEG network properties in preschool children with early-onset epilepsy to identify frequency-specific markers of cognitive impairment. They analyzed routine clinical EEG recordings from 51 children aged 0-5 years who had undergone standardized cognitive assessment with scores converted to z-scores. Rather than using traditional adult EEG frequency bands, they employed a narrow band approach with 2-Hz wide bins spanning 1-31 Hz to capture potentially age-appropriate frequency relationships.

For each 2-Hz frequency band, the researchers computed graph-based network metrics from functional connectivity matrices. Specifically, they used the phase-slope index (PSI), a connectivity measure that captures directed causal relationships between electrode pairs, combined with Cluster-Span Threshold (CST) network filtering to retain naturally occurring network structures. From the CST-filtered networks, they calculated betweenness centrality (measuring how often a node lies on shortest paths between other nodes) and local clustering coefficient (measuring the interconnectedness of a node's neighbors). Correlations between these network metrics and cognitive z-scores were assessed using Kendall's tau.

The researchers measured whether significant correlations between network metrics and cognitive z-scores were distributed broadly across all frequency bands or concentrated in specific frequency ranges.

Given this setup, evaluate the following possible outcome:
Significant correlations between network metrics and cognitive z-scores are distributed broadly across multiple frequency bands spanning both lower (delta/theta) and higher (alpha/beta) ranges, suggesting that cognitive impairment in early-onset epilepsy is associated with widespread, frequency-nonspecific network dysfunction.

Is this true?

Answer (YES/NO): NO